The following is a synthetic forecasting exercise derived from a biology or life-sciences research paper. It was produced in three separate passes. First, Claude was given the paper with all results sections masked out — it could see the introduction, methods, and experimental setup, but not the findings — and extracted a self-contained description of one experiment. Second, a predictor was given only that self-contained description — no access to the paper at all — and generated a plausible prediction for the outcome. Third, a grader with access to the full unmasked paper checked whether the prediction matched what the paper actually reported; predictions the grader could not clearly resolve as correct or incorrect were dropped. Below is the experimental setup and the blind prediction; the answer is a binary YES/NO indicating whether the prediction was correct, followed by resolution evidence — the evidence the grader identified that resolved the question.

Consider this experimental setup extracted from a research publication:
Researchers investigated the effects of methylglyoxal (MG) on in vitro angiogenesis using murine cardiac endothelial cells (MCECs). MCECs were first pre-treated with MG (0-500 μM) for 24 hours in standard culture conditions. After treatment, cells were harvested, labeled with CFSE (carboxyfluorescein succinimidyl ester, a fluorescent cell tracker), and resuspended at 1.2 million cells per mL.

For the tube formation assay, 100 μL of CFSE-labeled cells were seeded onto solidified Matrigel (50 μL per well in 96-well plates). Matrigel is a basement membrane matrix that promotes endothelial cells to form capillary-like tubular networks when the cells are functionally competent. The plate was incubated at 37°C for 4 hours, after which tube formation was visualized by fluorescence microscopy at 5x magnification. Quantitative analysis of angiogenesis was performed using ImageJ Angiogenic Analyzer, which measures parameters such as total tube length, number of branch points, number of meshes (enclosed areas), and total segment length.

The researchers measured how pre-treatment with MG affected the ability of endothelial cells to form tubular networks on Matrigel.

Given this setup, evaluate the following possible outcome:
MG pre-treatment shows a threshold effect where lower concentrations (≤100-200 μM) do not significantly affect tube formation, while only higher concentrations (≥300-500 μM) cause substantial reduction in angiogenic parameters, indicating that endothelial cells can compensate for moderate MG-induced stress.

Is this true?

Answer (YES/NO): YES